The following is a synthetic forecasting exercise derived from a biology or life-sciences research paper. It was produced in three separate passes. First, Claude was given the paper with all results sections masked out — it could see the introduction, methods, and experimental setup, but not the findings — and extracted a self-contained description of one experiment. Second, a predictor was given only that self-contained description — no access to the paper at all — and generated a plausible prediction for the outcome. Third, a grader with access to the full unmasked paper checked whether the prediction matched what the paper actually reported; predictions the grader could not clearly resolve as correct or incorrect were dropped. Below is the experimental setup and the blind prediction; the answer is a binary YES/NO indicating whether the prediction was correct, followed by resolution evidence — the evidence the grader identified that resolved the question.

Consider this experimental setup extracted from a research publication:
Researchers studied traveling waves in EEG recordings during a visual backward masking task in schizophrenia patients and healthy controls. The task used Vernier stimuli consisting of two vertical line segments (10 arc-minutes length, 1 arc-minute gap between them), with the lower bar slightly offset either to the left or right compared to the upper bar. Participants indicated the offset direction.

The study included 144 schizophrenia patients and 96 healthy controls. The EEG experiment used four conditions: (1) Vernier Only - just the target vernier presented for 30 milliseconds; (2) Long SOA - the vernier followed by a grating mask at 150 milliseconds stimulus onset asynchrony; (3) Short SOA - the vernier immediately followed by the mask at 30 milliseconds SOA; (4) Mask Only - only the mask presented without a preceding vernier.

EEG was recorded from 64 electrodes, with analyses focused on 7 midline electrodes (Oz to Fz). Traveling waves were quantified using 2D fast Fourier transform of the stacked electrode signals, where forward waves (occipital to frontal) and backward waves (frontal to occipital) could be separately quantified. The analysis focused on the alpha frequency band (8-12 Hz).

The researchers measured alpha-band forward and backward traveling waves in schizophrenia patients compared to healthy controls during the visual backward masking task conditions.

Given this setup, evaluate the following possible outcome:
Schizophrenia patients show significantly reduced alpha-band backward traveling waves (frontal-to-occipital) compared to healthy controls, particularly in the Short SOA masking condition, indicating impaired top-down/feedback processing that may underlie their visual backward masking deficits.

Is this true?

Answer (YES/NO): NO